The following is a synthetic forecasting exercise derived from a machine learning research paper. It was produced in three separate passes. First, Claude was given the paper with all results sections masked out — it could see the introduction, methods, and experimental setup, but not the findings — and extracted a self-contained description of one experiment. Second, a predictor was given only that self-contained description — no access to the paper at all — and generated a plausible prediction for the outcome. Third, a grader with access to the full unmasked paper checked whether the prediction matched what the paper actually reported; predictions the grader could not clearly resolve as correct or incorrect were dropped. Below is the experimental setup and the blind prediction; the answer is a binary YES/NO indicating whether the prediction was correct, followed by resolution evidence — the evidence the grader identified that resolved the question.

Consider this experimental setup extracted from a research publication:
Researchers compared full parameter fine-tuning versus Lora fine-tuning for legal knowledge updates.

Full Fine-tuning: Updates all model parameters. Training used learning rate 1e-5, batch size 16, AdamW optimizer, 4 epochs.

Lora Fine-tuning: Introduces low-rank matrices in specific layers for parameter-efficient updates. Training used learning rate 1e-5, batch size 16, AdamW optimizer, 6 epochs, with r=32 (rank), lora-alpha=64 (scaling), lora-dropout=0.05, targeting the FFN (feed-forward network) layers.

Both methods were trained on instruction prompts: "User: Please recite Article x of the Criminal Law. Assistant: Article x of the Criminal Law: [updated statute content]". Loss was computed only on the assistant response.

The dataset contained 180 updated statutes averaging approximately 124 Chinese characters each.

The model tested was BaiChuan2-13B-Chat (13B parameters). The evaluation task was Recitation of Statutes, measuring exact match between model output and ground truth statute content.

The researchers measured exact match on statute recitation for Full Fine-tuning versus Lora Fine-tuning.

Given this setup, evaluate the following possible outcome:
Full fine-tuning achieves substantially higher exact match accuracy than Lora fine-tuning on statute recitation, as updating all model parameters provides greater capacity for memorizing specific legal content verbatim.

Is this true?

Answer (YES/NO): YES